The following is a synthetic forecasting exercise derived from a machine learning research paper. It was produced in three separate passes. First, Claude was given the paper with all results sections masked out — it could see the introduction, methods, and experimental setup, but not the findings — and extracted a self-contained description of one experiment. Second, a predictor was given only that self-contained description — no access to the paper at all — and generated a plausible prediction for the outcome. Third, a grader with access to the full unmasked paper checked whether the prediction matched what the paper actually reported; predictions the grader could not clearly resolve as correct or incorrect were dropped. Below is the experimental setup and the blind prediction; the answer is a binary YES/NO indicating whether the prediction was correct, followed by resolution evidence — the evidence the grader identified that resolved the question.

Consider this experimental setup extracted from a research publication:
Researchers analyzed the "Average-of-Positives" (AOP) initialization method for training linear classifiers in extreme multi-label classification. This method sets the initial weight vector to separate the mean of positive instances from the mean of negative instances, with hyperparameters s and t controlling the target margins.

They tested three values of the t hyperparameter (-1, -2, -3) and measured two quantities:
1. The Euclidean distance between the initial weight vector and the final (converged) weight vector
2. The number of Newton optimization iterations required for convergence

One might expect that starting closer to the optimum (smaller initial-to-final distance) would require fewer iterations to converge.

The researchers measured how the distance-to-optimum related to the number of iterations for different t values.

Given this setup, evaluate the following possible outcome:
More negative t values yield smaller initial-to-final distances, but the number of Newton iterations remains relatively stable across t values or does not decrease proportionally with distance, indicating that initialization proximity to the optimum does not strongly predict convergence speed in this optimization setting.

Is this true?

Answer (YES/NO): NO